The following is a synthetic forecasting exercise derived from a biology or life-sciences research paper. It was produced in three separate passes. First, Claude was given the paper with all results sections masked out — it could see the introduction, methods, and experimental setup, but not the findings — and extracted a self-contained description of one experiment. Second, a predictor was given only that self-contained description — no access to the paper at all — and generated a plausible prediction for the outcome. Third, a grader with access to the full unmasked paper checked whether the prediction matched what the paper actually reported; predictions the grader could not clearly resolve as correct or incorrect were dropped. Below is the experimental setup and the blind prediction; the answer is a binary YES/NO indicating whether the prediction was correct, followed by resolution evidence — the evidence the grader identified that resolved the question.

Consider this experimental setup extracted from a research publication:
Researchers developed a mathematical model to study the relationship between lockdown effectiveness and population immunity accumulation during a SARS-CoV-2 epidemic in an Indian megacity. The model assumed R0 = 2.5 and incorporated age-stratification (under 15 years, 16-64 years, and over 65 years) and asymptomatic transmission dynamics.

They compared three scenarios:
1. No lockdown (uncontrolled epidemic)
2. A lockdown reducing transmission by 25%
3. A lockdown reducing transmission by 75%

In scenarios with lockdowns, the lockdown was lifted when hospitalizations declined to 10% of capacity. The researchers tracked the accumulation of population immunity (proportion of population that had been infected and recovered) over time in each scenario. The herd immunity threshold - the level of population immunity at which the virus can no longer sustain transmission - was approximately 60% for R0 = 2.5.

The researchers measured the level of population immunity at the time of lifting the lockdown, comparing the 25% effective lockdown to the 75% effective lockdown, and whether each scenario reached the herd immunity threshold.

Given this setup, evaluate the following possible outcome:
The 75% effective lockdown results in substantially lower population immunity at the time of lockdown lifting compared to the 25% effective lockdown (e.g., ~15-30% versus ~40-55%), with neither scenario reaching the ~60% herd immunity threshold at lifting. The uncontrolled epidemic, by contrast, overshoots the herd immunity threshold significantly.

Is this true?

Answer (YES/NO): NO